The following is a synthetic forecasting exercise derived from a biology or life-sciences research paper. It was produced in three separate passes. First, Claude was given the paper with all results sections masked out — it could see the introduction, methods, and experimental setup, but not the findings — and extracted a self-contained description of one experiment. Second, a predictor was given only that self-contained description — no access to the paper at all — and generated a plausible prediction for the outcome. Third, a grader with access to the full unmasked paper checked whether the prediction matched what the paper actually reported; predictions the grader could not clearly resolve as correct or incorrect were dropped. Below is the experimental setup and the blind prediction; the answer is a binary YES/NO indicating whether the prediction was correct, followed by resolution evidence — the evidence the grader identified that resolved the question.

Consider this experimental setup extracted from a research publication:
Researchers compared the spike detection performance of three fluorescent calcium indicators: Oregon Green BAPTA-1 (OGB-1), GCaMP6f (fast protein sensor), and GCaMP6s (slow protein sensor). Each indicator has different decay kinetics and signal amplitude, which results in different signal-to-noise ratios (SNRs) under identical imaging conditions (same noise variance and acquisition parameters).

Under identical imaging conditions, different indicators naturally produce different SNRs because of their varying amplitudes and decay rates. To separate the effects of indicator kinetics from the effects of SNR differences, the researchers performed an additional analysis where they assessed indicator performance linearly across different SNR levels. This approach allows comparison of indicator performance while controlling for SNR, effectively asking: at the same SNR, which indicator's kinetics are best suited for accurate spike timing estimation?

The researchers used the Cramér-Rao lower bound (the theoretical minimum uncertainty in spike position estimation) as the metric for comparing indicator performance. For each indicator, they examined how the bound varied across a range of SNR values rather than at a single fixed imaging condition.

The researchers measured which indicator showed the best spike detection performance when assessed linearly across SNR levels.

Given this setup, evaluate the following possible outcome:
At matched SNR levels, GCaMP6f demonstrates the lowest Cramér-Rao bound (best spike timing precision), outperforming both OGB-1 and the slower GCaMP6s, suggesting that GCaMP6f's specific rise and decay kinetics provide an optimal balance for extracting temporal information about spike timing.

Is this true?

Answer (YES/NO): YES